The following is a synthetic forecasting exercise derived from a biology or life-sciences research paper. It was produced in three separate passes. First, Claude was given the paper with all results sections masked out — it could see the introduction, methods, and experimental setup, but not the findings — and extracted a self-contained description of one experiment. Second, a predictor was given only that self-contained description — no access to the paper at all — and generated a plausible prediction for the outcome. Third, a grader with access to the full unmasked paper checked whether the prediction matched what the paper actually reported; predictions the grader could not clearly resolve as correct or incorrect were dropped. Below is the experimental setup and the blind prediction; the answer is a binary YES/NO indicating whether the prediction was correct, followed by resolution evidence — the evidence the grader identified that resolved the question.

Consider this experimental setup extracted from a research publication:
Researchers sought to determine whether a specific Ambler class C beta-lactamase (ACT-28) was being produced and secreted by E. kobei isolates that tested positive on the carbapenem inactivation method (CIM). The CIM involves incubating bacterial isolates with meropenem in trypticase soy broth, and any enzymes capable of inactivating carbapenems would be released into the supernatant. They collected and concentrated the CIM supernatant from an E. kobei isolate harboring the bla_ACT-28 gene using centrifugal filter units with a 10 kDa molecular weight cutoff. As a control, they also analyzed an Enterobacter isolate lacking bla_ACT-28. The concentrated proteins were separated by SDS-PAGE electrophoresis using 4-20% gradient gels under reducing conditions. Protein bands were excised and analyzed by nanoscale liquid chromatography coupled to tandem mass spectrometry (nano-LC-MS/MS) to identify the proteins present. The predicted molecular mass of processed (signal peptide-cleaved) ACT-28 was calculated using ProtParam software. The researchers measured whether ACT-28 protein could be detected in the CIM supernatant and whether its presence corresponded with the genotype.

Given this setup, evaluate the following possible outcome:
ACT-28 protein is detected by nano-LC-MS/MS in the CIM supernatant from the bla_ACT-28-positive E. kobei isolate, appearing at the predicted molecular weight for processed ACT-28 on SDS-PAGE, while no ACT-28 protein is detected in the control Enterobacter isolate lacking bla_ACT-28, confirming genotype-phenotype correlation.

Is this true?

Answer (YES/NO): YES